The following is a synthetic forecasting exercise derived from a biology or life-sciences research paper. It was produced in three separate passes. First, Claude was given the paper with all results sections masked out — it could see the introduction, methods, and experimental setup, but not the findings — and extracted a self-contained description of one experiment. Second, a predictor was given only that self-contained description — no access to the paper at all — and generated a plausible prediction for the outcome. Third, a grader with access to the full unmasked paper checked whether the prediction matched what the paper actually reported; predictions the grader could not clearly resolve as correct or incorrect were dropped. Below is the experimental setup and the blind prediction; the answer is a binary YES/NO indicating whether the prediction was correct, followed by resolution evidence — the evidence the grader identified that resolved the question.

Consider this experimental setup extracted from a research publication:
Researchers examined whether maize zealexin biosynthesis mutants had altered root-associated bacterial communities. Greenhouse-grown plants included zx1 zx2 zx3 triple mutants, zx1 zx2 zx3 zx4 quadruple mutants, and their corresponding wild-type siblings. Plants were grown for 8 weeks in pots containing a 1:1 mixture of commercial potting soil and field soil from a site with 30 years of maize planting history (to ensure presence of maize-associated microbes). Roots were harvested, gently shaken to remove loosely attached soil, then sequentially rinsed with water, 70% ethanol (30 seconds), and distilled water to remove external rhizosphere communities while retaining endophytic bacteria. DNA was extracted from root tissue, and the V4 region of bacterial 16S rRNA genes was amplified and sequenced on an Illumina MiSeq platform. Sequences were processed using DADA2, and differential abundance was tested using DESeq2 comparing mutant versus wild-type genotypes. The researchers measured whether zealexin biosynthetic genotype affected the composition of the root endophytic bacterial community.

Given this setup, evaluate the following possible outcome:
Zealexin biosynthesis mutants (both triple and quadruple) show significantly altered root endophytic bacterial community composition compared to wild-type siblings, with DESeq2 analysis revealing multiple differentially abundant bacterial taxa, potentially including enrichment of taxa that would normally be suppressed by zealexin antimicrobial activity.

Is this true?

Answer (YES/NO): YES